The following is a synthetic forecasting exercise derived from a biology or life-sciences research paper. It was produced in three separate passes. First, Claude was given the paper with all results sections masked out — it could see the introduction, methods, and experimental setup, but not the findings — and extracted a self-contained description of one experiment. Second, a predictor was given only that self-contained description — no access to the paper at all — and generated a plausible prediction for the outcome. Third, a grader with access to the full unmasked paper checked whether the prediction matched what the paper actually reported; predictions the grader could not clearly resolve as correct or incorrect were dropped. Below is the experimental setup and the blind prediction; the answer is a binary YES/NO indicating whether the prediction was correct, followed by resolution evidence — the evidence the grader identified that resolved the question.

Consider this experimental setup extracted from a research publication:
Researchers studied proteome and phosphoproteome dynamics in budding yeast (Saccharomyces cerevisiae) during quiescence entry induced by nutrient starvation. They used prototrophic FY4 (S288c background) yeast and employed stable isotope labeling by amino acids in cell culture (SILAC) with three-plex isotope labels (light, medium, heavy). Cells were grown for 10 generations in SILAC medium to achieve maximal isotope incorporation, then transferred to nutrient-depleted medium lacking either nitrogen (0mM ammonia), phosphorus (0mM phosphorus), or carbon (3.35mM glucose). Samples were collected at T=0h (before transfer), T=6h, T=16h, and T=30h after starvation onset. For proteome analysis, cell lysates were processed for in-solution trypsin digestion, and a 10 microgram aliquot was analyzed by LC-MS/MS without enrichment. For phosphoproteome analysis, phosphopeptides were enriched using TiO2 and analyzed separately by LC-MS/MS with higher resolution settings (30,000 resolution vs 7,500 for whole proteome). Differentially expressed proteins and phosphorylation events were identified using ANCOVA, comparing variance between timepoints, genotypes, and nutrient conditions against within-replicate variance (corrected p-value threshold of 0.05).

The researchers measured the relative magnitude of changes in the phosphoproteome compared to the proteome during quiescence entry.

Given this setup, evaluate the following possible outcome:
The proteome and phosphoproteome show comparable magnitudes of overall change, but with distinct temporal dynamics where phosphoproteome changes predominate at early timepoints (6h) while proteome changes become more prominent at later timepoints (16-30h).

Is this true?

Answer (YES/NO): NO